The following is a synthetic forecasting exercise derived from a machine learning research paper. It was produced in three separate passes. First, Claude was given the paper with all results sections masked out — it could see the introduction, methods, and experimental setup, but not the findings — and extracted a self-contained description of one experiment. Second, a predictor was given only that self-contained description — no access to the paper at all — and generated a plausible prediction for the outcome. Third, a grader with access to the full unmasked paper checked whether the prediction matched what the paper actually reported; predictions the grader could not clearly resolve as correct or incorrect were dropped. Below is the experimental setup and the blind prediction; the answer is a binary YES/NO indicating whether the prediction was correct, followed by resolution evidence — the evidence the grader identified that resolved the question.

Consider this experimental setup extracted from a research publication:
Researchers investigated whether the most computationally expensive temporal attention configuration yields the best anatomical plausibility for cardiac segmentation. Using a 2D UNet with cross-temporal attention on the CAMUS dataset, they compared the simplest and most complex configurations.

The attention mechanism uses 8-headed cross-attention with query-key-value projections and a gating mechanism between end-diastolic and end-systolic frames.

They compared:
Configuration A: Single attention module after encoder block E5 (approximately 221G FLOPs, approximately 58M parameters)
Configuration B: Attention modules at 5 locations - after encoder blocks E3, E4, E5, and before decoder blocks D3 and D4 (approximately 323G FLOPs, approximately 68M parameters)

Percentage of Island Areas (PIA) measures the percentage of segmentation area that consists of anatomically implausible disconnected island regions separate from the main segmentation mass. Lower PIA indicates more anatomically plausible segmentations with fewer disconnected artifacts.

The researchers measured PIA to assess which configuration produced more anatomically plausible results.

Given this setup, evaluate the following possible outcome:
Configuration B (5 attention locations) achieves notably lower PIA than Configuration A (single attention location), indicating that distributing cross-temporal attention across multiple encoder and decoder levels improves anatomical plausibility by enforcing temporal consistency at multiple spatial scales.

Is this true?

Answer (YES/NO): NO